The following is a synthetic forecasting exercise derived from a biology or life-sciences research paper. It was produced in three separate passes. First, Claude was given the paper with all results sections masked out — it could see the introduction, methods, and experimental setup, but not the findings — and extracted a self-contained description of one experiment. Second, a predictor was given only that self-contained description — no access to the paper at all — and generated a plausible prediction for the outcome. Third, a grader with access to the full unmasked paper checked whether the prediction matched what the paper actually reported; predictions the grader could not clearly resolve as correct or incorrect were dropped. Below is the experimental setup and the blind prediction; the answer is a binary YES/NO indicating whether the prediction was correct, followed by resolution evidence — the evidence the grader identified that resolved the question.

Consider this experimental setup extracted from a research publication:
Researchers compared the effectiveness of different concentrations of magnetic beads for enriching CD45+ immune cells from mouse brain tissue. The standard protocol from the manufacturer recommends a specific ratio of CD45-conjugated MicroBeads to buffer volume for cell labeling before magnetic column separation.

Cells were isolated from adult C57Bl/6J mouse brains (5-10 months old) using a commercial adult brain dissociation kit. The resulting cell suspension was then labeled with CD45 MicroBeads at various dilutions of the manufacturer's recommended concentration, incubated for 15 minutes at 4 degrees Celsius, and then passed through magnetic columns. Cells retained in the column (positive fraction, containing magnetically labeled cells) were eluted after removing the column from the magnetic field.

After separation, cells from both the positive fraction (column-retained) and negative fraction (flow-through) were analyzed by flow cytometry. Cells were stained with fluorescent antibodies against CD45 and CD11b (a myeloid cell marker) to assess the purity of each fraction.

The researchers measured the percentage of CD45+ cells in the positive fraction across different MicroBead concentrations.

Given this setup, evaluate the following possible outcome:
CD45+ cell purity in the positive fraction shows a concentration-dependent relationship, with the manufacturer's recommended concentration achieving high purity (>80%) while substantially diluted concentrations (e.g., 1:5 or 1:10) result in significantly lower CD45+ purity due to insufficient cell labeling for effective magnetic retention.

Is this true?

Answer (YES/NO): NO